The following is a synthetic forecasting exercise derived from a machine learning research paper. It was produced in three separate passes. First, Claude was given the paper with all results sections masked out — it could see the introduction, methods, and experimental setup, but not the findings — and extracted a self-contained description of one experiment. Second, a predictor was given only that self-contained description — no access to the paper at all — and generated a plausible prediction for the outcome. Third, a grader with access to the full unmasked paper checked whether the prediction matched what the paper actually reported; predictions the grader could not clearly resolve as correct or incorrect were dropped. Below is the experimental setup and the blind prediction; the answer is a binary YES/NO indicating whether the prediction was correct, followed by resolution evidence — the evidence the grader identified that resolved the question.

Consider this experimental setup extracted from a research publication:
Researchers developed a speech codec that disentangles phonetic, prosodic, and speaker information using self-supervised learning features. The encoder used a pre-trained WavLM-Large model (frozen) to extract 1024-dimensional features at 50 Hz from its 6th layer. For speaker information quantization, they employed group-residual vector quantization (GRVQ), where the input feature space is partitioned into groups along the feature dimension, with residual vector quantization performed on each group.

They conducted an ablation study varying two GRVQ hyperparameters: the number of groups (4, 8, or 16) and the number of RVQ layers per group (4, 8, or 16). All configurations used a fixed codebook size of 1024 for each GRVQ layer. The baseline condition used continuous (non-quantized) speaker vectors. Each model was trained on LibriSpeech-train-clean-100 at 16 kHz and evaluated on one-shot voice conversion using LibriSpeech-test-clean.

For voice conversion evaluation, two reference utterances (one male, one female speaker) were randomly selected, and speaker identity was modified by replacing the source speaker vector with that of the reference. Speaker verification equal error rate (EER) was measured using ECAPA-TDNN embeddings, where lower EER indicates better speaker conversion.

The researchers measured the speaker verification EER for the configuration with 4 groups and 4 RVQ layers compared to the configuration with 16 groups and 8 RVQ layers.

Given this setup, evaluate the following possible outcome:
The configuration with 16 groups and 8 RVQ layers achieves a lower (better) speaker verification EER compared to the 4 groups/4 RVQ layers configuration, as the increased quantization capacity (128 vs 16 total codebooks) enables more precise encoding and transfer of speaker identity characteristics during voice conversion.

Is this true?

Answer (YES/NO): YES